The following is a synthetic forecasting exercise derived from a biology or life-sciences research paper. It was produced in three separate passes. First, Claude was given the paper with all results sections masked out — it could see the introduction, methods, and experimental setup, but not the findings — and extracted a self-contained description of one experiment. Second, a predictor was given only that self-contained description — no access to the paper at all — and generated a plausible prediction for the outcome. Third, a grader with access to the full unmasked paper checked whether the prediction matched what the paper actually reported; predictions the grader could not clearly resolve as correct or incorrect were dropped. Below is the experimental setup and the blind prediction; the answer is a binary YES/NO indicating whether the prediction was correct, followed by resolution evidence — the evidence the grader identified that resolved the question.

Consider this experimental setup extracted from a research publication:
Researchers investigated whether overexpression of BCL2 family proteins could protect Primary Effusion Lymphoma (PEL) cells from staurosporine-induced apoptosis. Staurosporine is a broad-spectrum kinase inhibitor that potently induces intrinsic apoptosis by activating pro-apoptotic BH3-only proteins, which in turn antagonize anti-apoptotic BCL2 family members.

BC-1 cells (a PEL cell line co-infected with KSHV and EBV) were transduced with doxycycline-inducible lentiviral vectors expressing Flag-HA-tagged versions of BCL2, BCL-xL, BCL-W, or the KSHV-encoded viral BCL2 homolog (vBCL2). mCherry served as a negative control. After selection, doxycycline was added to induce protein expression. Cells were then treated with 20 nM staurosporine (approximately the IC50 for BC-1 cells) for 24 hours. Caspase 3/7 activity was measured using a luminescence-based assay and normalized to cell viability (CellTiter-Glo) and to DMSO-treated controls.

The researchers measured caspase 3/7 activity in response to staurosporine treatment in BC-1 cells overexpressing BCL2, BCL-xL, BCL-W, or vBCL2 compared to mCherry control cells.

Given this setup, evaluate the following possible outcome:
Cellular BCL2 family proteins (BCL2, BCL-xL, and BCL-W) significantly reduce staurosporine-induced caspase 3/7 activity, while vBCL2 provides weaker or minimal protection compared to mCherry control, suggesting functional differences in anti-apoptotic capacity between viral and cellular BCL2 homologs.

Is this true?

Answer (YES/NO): YES